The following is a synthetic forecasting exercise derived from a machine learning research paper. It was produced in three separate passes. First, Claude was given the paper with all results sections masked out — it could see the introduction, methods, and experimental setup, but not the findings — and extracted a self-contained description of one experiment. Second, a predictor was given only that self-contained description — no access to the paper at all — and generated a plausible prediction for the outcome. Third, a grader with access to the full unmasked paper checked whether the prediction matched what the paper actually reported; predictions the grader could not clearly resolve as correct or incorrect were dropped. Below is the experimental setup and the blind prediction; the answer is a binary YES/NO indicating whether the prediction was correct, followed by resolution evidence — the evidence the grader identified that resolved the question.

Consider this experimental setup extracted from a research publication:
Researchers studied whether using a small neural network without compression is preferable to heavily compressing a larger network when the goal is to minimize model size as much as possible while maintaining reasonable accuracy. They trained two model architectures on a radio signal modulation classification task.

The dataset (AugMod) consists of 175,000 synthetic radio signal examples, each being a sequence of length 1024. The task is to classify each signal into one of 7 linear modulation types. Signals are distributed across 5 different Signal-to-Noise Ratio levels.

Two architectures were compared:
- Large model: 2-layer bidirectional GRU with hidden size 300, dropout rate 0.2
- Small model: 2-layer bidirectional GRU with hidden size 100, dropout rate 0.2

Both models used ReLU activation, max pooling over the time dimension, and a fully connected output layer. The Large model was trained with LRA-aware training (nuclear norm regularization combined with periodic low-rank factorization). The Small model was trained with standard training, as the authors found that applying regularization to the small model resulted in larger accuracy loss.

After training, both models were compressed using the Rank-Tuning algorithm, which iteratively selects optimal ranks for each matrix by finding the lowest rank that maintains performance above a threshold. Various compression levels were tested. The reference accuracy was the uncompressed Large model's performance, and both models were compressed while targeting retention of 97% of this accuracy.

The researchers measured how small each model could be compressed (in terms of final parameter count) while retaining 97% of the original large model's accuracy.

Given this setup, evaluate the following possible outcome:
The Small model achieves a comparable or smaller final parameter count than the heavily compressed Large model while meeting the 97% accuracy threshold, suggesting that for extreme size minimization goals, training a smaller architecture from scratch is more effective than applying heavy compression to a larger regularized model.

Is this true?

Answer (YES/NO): YES